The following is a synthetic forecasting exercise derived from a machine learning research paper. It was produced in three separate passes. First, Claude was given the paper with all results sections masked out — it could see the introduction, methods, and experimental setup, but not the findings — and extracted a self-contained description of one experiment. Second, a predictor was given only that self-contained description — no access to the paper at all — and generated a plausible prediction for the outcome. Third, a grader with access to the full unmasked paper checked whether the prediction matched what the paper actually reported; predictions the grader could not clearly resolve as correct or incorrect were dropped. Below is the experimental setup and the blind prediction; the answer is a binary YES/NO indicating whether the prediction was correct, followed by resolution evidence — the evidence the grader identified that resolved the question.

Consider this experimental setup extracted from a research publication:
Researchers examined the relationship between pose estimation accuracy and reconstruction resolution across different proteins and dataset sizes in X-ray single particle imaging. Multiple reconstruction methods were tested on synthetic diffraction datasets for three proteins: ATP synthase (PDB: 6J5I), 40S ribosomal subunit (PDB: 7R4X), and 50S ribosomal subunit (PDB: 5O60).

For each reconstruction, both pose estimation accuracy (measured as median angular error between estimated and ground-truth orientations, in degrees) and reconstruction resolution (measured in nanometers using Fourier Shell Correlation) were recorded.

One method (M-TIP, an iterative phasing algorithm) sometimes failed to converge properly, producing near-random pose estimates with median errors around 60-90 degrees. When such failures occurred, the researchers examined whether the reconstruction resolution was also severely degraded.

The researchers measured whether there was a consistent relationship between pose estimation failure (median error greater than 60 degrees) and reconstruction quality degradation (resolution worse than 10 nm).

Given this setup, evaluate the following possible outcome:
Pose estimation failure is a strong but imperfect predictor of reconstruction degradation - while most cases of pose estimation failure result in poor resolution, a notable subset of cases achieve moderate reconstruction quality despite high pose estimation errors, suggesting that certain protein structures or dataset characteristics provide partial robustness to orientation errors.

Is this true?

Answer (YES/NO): NO